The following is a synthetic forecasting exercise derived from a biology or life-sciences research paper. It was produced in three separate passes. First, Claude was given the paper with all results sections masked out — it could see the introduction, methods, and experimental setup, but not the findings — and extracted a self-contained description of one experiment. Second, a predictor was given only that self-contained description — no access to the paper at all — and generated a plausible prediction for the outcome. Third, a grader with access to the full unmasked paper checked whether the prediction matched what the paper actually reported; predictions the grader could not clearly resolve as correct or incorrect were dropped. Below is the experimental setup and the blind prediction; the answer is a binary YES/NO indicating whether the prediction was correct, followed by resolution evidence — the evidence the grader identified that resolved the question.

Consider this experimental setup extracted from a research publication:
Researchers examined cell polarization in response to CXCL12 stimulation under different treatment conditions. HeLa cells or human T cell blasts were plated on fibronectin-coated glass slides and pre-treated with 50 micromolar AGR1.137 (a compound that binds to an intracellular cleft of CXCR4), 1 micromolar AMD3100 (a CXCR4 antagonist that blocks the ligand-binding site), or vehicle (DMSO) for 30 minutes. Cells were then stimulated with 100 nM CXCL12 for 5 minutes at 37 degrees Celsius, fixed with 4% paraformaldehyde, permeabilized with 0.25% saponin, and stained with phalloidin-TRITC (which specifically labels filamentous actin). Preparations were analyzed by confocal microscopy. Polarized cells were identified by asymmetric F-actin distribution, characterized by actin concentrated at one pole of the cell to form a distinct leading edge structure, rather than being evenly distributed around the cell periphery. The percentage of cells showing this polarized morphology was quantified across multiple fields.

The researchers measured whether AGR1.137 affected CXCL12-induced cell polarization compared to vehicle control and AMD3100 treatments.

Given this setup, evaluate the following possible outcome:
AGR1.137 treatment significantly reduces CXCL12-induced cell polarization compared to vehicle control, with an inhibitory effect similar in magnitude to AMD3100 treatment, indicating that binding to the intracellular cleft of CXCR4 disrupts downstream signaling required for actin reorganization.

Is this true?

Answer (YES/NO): YES